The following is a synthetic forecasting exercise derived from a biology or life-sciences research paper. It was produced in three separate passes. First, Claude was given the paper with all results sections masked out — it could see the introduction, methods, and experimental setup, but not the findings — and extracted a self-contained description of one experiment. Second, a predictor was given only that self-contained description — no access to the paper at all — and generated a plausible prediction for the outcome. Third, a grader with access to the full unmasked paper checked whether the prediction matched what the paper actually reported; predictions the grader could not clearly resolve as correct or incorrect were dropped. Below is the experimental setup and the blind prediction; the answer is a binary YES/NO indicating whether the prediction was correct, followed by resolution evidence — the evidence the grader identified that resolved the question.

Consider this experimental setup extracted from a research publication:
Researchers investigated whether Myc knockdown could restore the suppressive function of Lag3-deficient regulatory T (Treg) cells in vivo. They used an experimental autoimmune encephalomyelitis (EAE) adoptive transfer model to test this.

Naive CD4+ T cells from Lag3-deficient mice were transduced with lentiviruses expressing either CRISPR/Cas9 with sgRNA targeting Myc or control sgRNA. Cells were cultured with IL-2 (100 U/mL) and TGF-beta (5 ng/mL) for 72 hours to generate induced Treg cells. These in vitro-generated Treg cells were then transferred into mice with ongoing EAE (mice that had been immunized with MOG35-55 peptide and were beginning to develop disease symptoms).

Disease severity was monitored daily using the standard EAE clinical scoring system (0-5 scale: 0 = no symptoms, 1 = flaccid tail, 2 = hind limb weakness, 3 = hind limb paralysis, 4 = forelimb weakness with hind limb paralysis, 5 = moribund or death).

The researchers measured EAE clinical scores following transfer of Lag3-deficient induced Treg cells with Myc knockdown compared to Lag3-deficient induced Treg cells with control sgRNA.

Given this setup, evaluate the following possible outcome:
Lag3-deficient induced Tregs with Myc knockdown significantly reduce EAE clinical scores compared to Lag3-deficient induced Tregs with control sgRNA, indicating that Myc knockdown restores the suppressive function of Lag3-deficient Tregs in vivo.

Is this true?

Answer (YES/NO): YES